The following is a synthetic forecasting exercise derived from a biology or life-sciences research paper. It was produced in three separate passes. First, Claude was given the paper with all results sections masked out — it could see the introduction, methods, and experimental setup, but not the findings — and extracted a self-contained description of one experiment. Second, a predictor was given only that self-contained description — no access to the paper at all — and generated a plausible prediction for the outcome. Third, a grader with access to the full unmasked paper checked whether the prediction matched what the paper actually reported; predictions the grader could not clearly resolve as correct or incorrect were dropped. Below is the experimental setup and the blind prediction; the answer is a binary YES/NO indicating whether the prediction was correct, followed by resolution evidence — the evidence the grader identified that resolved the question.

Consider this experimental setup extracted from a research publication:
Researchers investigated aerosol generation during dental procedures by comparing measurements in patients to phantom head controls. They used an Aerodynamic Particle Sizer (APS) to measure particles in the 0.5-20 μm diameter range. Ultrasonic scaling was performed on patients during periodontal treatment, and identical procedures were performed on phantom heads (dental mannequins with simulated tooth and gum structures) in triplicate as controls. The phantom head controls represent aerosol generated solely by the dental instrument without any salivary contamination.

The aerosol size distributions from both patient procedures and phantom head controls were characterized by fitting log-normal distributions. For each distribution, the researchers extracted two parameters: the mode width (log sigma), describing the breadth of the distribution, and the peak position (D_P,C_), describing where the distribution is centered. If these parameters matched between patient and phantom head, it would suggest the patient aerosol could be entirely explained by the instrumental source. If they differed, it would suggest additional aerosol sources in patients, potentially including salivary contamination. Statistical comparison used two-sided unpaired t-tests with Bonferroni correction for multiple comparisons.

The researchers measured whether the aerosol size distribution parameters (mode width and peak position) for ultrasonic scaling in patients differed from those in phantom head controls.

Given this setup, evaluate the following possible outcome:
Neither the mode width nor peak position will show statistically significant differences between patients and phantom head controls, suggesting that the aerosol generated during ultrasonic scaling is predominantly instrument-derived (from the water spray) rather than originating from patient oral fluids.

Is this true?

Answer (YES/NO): YES